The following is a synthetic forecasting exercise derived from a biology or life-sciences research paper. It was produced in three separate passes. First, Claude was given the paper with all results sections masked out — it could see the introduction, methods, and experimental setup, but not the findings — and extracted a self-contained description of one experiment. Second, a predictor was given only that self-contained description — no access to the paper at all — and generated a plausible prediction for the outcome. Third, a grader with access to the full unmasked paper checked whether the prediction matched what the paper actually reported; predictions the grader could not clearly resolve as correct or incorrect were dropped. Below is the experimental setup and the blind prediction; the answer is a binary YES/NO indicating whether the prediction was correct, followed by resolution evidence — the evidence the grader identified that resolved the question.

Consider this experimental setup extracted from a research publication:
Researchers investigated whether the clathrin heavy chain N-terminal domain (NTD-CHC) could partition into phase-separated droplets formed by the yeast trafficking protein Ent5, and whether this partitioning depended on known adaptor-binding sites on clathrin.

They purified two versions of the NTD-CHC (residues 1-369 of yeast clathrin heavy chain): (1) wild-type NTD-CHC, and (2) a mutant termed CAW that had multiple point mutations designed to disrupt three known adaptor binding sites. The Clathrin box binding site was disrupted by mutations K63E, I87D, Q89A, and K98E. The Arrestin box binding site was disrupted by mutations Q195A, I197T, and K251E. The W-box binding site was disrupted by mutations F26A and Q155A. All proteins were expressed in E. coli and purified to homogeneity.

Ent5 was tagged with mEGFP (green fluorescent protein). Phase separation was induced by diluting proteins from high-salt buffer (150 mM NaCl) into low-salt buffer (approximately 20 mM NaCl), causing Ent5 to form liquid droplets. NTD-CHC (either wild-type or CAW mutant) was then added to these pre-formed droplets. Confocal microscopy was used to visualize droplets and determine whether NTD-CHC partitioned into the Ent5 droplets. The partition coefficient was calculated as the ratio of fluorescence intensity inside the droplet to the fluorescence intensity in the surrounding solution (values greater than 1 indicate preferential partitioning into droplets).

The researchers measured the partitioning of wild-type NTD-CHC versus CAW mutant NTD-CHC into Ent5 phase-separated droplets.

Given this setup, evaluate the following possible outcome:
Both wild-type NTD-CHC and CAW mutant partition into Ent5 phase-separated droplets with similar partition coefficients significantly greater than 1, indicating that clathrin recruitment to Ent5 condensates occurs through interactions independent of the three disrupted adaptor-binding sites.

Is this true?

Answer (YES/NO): NO